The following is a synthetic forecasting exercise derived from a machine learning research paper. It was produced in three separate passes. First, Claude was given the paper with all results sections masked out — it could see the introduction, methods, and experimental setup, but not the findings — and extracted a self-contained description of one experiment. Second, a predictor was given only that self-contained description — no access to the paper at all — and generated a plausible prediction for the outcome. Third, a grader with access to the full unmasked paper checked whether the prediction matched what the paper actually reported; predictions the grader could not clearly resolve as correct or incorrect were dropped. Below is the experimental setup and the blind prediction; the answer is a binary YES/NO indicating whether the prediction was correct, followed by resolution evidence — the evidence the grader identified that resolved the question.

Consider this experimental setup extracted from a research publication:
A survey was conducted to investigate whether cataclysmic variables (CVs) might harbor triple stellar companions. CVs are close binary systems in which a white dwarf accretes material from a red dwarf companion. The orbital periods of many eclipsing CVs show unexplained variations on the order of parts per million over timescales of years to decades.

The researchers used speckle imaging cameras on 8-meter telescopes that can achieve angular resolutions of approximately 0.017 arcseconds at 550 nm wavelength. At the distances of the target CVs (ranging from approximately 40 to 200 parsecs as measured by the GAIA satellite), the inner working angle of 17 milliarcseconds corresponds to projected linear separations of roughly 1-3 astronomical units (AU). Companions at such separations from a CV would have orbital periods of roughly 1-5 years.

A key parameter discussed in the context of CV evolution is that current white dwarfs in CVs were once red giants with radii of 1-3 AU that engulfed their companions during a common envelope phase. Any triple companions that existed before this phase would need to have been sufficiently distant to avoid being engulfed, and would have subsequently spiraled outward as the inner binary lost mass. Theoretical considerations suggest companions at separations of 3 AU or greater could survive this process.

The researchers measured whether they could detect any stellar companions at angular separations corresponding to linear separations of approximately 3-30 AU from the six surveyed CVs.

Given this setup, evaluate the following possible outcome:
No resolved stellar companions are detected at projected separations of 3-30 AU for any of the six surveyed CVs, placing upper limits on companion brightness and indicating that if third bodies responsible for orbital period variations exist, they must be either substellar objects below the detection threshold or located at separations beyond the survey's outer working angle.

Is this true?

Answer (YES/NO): YES